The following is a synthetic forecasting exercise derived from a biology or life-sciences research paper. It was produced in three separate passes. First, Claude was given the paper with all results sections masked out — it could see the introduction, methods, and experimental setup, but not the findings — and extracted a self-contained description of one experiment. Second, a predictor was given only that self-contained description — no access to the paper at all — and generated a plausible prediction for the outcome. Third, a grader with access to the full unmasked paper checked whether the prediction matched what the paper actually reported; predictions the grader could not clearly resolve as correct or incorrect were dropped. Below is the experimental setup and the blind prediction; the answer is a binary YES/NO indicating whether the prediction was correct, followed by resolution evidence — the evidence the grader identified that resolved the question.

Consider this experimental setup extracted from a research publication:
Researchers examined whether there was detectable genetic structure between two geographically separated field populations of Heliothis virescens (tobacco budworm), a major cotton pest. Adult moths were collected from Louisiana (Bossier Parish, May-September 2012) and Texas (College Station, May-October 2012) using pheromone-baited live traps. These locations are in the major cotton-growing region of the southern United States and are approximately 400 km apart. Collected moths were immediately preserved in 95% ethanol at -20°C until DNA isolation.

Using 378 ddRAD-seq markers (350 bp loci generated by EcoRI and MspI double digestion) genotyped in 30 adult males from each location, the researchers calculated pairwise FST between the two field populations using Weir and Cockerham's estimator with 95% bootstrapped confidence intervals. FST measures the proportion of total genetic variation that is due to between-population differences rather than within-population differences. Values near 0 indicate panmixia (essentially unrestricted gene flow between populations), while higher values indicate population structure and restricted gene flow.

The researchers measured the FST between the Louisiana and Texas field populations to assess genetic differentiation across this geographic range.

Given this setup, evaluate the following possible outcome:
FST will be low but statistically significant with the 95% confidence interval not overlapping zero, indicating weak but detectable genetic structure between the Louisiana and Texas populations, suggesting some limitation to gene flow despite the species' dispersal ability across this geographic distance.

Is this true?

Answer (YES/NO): NO